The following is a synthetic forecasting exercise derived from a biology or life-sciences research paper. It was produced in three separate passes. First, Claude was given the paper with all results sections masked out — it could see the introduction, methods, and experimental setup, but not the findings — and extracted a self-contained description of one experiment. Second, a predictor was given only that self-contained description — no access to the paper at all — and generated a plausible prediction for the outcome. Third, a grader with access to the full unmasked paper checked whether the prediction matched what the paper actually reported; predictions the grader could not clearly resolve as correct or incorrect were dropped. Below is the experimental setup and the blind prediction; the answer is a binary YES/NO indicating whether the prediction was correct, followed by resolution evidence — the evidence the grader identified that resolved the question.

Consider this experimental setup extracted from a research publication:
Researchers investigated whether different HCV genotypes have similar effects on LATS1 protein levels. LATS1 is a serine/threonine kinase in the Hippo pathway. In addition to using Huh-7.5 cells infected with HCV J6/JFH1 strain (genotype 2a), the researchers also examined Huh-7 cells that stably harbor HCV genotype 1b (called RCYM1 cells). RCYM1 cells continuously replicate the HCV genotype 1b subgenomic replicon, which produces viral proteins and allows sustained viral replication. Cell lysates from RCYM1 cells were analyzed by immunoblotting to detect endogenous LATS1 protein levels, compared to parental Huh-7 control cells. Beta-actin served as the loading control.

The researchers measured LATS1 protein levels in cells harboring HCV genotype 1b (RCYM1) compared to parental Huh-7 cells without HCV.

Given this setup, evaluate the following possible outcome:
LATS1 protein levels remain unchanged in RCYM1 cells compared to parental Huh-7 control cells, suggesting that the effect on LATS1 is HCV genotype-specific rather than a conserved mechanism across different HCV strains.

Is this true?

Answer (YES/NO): NO